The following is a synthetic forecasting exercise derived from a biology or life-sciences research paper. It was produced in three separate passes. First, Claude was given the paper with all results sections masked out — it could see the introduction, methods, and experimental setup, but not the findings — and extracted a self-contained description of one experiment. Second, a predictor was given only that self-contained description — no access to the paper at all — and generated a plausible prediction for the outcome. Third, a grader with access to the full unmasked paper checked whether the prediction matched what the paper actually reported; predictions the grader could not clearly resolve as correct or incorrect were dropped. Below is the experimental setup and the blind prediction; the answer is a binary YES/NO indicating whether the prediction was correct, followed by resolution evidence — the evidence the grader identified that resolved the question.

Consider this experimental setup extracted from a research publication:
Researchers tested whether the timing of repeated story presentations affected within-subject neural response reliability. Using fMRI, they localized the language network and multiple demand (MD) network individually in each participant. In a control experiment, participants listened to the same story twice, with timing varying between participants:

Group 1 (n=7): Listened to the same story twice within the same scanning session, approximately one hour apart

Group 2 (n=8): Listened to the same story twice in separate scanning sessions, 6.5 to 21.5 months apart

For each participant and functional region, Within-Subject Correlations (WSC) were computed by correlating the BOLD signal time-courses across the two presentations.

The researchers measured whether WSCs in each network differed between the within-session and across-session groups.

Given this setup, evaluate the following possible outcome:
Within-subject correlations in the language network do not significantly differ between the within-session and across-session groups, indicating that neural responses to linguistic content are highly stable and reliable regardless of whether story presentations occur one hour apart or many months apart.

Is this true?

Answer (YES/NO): YES